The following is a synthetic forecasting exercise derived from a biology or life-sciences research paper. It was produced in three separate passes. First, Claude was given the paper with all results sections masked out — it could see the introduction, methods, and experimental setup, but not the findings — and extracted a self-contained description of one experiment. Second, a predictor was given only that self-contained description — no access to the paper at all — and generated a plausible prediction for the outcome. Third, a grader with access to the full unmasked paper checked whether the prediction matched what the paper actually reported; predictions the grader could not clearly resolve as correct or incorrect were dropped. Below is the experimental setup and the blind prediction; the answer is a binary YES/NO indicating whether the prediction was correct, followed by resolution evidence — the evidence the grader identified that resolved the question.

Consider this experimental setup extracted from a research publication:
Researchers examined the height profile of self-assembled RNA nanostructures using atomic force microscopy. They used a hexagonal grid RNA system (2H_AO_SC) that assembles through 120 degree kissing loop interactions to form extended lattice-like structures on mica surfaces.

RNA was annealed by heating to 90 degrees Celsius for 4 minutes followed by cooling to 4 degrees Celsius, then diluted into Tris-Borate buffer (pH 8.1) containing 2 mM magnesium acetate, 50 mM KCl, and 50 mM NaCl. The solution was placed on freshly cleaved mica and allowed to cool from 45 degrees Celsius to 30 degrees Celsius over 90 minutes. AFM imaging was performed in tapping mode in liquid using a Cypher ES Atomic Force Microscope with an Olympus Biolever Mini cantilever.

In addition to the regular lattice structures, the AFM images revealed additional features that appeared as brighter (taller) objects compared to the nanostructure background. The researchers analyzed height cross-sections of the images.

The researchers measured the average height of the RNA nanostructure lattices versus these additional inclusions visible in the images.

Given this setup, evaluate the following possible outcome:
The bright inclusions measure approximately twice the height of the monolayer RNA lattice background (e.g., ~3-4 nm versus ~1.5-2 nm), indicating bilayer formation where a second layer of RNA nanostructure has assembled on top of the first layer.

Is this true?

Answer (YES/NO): YES